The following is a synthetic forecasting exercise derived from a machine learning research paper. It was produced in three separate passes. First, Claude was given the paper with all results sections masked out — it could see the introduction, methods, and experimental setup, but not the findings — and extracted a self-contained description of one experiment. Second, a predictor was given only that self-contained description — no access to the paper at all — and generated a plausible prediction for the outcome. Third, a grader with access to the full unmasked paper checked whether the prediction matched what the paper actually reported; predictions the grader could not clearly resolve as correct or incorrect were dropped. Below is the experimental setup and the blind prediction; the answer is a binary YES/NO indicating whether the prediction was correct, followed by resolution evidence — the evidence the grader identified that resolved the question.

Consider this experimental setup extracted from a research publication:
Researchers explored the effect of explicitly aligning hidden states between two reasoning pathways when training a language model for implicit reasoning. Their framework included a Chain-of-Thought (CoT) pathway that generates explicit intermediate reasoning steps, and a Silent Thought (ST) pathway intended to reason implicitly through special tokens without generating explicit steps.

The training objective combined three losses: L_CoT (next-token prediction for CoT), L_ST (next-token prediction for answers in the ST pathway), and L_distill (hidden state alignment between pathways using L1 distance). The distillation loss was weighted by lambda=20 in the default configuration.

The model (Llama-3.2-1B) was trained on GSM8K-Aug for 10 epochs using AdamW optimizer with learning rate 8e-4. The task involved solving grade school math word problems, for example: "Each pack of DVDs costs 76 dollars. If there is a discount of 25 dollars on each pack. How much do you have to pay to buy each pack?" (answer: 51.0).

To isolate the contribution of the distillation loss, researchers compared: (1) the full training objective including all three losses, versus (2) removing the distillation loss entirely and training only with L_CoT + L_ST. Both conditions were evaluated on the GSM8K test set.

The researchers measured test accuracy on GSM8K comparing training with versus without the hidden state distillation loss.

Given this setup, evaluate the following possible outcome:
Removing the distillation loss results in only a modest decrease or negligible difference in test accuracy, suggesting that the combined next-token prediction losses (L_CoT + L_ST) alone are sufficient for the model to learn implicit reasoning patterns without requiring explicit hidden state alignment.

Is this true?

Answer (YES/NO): NO